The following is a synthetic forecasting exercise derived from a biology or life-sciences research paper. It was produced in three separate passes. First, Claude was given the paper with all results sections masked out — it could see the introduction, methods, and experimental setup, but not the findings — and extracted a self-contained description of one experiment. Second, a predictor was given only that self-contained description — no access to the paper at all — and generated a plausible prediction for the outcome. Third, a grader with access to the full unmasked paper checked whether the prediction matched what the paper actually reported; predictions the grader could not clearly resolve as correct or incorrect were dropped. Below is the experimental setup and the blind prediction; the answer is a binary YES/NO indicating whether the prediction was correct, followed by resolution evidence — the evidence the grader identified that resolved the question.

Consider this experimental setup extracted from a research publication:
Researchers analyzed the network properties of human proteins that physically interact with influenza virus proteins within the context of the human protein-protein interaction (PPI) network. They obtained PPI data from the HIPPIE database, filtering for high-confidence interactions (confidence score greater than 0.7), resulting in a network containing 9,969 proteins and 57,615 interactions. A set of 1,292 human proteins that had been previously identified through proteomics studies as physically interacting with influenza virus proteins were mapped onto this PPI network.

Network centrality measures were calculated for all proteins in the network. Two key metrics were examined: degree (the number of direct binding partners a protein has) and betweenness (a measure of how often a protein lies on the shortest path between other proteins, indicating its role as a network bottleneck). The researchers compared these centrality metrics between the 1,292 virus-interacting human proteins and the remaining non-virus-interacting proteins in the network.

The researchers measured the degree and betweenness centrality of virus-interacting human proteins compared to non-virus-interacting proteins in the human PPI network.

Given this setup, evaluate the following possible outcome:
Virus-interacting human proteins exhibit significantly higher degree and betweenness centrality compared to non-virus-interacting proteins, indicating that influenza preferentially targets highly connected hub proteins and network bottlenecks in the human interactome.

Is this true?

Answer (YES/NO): YES